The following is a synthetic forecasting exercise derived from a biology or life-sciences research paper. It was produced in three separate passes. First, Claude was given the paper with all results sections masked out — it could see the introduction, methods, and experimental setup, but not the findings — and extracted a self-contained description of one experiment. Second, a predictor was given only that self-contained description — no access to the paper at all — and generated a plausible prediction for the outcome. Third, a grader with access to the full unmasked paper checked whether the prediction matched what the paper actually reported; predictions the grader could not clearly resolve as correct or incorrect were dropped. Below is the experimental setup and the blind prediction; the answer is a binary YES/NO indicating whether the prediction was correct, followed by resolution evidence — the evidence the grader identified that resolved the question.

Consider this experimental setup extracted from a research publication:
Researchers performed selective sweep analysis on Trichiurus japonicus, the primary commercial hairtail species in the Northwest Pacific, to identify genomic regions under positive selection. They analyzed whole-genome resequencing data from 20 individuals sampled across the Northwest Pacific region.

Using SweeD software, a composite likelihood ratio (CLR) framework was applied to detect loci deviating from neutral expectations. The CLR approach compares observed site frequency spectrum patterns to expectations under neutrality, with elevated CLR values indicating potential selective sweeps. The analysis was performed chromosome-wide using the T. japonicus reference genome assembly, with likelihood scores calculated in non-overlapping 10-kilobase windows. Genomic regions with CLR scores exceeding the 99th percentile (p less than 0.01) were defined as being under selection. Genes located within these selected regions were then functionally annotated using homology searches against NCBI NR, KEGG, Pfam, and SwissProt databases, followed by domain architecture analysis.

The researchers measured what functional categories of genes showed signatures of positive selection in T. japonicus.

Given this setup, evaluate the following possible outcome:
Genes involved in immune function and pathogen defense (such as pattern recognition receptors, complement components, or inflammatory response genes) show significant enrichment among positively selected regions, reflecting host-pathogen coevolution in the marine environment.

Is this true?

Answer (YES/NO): NO